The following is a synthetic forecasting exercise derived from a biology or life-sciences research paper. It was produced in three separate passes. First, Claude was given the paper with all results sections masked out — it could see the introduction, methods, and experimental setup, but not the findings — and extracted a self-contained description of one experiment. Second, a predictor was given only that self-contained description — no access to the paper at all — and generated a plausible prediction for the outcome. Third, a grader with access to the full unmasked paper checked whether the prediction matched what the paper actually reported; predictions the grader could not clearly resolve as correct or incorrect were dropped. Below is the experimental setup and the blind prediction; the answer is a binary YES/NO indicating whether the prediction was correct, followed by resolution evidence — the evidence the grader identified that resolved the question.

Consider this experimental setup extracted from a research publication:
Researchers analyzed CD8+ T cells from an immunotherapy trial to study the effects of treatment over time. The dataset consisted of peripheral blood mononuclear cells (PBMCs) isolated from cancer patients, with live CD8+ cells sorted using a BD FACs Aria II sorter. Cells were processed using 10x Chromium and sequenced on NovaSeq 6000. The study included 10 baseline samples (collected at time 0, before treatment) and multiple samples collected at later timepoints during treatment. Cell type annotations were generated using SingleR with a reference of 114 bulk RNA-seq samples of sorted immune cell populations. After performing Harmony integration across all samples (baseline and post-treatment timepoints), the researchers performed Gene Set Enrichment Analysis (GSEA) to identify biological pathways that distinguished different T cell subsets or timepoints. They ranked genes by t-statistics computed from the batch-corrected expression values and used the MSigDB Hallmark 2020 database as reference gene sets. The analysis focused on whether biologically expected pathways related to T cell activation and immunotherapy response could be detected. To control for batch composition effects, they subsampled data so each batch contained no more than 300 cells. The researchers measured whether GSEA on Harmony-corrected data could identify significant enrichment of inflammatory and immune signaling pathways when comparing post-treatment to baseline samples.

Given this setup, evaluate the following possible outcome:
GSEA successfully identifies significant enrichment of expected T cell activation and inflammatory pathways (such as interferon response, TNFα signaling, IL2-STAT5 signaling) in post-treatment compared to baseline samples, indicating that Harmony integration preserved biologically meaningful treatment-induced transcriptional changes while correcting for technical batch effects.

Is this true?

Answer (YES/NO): NO